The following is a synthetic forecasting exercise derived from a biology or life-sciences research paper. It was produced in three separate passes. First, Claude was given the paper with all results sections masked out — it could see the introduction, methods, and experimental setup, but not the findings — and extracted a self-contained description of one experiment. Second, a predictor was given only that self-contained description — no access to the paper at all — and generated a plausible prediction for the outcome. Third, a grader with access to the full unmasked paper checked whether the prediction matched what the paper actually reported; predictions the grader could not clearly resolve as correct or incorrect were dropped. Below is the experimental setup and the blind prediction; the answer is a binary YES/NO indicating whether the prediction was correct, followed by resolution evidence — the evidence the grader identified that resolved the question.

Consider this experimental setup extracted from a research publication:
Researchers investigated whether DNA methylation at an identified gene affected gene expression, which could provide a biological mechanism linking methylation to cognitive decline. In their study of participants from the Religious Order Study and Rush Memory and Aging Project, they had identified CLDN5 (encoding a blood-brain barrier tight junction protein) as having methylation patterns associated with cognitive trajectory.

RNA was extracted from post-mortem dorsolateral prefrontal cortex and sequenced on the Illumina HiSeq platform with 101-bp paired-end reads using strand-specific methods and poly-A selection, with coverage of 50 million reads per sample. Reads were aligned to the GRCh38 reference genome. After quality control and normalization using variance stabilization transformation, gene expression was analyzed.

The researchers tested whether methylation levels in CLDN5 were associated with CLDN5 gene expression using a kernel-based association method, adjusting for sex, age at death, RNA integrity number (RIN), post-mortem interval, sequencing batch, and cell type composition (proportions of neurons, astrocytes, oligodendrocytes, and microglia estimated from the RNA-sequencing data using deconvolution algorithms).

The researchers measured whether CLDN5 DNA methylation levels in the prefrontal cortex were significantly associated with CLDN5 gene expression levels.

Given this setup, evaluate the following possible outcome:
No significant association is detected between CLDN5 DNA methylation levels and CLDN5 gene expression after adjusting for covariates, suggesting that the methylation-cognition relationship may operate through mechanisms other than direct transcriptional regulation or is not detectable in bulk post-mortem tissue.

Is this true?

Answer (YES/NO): YES